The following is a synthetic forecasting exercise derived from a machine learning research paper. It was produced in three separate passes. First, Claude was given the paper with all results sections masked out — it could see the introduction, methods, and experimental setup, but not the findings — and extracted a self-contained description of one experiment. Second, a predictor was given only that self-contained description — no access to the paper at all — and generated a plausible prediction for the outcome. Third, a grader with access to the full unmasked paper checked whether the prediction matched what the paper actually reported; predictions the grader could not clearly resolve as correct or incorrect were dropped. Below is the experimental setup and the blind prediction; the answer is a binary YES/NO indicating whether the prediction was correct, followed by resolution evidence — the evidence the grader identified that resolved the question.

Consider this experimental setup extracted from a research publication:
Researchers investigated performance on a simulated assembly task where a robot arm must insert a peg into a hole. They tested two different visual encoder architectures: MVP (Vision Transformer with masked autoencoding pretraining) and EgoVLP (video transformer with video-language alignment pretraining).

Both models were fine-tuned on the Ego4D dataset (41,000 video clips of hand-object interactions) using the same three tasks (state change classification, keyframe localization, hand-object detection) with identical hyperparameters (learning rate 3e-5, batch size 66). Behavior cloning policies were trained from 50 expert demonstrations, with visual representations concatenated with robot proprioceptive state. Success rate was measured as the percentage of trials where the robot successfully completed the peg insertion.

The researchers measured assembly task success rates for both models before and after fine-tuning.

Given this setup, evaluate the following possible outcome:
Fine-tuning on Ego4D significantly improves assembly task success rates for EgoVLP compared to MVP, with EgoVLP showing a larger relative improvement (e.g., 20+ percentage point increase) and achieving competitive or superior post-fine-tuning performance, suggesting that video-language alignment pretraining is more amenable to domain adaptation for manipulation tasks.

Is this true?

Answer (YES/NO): NO